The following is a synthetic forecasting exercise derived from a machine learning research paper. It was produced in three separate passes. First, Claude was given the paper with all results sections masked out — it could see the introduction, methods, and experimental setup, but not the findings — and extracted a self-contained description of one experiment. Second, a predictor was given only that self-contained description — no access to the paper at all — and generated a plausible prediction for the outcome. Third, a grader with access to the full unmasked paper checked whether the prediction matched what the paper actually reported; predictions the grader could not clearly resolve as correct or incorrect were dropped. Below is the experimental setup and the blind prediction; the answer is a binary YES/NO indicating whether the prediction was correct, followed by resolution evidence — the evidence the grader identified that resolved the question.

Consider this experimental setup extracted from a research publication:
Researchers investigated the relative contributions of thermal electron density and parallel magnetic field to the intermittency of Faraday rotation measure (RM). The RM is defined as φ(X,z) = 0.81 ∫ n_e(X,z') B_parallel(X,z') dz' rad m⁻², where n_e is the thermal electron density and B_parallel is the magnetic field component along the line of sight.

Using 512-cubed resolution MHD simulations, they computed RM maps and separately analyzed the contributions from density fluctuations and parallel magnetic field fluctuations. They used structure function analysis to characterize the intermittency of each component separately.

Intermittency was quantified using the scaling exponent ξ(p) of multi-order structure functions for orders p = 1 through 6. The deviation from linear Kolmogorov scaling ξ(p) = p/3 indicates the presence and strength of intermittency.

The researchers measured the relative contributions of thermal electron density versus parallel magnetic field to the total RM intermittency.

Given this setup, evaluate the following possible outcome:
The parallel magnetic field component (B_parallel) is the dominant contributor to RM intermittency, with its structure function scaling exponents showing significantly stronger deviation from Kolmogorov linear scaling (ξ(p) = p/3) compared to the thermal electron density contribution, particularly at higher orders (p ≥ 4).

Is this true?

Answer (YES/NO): NO